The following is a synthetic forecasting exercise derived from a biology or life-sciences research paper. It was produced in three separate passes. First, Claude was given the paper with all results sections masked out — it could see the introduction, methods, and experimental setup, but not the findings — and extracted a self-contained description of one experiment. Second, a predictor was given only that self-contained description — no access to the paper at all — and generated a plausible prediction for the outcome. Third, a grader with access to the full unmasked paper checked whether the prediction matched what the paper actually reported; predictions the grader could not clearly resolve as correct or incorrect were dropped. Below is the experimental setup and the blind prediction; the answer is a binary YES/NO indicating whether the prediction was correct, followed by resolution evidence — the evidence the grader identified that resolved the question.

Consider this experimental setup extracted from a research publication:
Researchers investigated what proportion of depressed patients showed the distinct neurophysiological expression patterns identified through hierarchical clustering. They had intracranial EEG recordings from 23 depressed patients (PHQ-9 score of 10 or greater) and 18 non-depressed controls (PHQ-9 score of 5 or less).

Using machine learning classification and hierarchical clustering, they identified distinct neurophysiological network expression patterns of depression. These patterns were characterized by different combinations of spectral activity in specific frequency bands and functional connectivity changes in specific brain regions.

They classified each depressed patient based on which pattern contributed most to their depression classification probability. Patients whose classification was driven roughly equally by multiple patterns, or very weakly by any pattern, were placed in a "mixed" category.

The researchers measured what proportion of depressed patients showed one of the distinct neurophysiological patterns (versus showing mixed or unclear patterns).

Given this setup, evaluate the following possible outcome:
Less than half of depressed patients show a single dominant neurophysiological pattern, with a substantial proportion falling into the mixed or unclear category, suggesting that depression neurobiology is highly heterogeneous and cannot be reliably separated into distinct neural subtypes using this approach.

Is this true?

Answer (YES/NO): NO